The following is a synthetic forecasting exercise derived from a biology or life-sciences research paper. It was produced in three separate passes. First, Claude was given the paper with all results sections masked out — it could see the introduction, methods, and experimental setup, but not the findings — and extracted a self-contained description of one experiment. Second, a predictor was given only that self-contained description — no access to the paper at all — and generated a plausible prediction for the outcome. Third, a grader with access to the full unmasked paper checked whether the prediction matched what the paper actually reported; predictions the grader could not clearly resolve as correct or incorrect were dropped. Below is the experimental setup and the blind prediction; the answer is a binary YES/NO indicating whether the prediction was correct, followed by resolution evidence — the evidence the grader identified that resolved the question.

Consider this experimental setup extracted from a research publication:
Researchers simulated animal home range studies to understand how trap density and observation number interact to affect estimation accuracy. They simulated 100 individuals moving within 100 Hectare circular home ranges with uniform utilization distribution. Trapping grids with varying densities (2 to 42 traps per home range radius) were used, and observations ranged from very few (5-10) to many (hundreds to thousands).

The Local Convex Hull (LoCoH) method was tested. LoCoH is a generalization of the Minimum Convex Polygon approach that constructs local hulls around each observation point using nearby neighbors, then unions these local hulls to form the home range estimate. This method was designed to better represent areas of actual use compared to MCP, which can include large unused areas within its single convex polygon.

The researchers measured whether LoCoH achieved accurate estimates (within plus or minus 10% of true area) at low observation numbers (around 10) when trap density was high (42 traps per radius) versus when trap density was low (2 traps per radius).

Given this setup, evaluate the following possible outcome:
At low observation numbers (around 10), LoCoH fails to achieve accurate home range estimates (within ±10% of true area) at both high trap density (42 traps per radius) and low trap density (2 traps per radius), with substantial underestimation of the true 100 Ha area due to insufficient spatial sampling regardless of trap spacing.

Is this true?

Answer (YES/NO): YES